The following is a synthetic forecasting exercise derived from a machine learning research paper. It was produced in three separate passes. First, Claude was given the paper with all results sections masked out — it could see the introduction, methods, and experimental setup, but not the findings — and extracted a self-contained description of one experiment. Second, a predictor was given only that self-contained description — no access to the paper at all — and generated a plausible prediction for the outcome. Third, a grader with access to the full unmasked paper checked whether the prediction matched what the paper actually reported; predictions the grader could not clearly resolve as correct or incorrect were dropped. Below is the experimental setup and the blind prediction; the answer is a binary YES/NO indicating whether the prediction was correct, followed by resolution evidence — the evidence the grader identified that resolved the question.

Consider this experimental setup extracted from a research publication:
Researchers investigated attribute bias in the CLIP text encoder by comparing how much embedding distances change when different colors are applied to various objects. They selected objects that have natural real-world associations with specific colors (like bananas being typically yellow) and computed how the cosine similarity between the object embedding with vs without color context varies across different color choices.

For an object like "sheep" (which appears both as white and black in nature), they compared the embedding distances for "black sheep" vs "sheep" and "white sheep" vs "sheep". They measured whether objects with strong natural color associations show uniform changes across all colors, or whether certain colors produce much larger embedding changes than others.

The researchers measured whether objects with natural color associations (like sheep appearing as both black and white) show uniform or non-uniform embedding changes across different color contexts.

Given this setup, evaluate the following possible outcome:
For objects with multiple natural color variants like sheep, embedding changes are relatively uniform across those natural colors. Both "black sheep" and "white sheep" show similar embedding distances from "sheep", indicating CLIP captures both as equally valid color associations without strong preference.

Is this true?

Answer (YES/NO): NO